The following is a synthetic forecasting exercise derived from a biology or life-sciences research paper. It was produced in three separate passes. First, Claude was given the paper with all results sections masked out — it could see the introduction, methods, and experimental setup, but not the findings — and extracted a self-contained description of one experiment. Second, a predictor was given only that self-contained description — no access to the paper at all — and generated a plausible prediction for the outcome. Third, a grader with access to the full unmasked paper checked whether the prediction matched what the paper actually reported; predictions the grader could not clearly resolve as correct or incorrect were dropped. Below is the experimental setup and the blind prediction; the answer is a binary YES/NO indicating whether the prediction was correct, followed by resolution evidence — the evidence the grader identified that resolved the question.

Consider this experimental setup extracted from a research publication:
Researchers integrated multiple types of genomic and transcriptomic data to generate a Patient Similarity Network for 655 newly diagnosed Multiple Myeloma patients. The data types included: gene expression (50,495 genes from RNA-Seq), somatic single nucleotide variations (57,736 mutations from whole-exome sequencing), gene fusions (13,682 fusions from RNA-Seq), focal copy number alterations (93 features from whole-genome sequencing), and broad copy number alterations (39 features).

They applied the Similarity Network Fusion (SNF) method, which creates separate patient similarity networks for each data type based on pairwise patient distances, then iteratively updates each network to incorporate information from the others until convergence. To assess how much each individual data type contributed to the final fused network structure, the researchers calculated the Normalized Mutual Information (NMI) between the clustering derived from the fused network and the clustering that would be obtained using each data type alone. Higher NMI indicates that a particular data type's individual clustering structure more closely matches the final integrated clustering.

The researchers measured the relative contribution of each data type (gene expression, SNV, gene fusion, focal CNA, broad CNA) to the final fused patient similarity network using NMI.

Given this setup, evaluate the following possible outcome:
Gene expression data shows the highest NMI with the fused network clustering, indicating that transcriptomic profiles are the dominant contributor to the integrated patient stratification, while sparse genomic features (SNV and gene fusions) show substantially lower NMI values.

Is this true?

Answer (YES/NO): NO